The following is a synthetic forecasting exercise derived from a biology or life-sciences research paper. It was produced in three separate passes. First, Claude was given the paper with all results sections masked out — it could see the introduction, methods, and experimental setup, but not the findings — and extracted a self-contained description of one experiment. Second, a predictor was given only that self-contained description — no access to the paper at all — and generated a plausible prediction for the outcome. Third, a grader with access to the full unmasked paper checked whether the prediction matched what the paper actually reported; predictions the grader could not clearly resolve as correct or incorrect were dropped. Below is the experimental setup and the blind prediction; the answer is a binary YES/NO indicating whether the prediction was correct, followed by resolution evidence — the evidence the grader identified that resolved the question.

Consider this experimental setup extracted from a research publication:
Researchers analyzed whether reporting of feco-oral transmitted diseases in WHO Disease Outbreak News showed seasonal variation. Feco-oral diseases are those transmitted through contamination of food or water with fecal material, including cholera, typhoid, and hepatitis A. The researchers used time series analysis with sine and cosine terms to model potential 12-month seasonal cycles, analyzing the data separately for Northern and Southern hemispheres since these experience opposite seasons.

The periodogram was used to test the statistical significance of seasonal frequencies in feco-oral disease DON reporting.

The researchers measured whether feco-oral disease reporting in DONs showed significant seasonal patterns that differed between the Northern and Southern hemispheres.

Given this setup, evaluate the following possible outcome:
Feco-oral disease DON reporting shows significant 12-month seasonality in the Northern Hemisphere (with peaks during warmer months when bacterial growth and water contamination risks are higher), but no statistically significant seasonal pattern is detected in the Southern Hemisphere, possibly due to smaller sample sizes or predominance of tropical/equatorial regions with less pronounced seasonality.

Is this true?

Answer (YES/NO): NO